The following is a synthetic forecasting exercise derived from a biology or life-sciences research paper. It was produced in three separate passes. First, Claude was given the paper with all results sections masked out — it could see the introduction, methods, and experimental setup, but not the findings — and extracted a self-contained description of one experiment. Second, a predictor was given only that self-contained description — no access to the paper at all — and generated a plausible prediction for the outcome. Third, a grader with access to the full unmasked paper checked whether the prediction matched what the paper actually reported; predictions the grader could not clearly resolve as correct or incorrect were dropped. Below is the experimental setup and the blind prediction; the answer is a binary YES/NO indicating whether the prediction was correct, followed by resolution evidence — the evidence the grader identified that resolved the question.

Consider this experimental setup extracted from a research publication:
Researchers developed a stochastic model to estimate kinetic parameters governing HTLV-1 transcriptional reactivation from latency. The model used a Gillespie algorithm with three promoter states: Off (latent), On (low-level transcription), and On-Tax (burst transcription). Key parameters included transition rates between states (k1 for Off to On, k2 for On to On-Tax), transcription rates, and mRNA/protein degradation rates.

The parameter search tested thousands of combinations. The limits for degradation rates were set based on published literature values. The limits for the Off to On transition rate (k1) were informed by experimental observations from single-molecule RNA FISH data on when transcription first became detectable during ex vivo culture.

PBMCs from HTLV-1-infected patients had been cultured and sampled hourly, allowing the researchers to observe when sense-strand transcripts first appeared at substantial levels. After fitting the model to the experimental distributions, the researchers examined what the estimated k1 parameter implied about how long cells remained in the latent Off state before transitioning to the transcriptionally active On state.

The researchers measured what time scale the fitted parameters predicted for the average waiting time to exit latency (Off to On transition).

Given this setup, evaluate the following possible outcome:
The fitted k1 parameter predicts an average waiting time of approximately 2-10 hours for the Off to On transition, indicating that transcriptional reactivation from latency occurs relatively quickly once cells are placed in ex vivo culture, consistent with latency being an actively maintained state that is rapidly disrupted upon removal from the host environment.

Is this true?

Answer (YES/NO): YES